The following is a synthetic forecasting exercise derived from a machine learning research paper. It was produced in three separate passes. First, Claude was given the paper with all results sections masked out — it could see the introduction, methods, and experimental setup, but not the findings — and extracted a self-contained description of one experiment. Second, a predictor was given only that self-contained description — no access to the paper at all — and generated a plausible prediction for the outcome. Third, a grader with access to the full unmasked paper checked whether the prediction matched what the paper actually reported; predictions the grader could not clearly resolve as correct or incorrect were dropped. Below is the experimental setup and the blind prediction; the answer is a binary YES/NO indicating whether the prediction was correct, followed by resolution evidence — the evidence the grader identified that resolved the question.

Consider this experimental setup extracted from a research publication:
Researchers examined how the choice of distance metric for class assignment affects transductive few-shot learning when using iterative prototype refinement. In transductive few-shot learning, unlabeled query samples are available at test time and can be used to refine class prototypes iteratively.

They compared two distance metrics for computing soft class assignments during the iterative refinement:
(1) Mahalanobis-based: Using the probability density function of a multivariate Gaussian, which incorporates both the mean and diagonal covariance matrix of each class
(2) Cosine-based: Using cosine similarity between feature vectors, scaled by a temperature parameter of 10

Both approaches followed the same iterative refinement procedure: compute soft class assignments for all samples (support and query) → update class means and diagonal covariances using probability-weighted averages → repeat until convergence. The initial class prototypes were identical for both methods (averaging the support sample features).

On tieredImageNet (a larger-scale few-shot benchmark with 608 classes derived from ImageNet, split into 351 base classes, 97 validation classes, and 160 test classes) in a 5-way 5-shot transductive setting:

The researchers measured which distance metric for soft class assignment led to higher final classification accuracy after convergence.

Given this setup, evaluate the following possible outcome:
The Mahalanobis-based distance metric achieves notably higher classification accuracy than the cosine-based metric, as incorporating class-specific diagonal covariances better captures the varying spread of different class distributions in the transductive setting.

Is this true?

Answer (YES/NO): NO